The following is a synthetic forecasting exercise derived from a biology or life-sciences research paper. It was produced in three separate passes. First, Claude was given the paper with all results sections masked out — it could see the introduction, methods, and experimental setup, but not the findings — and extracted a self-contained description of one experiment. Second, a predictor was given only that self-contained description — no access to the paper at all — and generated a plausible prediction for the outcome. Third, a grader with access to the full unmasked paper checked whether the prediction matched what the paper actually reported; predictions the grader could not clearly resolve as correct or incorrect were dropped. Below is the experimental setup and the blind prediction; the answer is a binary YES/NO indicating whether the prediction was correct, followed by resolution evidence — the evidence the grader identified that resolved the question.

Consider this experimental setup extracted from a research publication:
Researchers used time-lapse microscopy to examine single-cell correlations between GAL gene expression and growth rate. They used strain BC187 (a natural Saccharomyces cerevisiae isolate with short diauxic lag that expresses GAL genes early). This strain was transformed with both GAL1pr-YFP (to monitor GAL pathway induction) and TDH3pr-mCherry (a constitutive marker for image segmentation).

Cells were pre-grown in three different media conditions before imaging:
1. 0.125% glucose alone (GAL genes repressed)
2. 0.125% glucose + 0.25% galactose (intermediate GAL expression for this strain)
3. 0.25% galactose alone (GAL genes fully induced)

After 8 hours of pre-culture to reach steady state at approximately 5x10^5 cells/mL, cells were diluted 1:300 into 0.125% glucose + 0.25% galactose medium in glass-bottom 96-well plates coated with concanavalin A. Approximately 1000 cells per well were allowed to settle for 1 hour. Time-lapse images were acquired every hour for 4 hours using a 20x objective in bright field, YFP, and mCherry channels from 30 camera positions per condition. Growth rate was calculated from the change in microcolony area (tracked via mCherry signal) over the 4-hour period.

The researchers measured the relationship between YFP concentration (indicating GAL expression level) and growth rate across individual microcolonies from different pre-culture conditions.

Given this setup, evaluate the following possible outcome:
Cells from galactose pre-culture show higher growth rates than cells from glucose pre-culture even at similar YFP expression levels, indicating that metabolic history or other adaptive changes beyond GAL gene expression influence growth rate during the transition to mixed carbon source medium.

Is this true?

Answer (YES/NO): NO